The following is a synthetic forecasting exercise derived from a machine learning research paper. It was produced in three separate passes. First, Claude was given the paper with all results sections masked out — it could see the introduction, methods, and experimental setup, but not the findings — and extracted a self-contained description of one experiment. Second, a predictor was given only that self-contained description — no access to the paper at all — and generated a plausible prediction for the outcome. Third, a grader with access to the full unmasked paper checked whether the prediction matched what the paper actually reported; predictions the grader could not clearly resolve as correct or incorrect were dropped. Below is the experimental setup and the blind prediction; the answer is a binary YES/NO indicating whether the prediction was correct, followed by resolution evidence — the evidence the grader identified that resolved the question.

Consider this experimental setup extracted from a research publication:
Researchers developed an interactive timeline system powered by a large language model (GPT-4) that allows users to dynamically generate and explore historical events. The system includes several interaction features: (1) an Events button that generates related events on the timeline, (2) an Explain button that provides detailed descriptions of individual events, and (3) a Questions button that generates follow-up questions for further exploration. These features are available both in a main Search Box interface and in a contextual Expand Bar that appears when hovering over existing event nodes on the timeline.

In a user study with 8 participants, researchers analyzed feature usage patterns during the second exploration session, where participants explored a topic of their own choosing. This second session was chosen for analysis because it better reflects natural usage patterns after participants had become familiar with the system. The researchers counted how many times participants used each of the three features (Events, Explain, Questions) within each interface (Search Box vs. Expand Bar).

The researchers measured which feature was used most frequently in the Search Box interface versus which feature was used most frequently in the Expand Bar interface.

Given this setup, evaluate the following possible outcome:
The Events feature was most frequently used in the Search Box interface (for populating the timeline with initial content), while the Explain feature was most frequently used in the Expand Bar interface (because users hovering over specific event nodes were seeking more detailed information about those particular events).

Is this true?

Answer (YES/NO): YES